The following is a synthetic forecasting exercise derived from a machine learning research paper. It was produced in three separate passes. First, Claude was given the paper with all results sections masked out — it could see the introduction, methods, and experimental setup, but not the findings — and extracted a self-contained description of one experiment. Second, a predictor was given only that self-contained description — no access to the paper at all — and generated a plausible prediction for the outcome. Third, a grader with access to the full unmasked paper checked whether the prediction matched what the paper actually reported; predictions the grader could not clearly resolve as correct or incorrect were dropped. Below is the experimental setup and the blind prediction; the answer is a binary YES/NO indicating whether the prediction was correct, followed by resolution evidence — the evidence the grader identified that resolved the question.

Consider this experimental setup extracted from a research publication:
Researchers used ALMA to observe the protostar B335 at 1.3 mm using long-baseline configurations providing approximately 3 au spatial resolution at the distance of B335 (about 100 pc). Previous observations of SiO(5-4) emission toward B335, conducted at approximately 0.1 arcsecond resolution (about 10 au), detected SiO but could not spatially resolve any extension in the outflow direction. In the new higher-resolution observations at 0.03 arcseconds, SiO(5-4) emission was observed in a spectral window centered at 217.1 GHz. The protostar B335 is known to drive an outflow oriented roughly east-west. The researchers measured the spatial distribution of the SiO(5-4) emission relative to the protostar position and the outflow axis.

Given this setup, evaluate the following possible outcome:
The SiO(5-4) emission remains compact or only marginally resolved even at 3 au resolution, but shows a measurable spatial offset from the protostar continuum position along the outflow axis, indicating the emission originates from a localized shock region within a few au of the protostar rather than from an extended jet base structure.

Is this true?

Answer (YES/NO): NO